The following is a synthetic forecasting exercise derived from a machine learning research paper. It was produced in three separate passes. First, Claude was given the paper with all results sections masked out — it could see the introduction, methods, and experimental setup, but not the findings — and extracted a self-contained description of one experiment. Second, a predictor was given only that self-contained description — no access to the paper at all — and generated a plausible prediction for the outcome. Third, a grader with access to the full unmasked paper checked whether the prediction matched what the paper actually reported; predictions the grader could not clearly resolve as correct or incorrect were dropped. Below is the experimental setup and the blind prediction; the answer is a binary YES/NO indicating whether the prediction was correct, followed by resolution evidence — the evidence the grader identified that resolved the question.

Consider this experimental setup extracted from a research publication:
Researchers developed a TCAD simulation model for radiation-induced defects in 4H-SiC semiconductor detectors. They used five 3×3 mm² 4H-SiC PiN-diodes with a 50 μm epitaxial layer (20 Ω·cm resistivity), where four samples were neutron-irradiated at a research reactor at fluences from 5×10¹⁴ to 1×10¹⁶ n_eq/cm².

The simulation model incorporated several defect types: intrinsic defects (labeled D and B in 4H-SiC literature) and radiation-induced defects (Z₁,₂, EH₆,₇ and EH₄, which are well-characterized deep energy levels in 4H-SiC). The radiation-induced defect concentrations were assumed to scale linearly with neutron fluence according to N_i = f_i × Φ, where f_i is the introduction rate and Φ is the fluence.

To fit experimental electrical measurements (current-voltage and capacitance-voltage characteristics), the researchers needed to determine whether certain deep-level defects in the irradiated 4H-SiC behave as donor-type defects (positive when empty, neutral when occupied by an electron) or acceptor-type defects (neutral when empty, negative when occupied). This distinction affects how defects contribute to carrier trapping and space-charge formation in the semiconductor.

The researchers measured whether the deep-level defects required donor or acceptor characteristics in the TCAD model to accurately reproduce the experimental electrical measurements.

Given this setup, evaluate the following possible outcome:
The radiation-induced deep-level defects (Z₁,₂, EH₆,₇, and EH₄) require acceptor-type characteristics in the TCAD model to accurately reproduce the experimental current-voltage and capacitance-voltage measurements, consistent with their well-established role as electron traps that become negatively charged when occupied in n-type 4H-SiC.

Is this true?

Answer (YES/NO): NO